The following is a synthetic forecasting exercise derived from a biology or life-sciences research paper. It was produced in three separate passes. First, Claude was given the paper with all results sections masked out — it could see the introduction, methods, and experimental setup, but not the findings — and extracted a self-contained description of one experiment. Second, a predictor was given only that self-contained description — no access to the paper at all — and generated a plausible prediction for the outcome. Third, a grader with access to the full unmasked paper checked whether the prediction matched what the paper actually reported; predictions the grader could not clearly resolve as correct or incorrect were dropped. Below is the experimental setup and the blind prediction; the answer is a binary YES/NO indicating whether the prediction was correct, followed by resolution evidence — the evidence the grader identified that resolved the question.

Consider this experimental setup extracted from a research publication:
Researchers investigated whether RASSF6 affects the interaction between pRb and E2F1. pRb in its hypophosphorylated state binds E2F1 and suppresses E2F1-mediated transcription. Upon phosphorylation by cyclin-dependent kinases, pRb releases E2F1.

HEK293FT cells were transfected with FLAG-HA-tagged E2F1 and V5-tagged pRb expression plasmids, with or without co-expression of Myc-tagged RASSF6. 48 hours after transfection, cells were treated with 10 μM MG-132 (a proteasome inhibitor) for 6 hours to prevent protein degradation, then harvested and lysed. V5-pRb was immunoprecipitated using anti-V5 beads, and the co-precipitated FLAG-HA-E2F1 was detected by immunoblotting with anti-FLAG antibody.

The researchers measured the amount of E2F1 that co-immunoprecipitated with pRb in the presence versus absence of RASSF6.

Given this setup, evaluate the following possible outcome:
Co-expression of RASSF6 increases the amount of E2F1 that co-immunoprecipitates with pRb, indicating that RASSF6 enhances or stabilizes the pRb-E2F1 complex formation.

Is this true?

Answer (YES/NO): YES